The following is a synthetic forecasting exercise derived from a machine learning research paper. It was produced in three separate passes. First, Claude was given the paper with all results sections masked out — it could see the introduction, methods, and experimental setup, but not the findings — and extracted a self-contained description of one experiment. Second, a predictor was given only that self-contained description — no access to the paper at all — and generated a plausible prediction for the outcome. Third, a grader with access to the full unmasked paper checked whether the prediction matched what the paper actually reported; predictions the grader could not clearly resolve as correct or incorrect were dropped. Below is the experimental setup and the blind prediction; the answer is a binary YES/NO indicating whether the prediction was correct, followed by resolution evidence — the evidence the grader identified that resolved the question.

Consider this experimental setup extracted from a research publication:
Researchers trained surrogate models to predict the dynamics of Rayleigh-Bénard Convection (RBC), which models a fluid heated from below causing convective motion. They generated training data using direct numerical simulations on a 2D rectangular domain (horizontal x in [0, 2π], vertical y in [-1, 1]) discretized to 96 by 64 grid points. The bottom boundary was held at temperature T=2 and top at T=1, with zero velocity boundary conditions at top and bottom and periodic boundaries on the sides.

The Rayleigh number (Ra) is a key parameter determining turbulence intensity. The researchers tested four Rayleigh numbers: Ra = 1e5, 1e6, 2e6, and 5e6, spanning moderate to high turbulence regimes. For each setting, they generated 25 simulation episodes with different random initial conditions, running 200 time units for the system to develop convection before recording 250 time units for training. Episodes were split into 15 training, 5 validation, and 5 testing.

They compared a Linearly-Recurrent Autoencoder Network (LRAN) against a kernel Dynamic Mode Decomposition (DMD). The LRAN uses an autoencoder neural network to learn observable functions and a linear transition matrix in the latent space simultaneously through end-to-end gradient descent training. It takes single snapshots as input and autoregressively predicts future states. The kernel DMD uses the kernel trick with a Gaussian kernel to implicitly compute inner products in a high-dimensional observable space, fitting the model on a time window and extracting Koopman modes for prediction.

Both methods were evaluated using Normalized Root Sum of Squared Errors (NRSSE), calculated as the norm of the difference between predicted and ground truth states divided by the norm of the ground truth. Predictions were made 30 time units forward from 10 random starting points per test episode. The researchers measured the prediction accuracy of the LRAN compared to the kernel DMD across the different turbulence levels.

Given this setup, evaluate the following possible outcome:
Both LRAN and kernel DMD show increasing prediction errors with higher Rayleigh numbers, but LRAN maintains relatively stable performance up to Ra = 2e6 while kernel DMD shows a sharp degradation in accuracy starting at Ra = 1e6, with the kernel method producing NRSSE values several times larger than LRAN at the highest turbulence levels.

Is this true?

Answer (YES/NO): NO